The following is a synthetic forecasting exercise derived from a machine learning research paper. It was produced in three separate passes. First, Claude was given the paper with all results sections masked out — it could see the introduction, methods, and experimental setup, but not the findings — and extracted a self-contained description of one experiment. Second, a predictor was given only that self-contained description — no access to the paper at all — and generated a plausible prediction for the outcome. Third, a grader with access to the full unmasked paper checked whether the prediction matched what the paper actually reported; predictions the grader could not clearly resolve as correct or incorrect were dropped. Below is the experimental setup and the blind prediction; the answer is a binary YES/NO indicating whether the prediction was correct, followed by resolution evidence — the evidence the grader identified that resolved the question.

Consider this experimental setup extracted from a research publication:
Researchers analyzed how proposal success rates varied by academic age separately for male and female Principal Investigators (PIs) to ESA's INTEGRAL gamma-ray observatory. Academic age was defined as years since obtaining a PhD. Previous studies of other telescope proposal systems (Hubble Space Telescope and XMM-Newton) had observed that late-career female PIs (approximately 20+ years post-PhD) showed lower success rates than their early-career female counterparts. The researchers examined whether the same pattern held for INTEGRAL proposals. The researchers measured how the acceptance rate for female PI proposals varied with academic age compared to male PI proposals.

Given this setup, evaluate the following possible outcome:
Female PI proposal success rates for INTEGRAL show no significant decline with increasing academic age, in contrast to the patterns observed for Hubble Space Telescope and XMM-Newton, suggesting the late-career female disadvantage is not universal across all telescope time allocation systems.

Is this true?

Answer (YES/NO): YES